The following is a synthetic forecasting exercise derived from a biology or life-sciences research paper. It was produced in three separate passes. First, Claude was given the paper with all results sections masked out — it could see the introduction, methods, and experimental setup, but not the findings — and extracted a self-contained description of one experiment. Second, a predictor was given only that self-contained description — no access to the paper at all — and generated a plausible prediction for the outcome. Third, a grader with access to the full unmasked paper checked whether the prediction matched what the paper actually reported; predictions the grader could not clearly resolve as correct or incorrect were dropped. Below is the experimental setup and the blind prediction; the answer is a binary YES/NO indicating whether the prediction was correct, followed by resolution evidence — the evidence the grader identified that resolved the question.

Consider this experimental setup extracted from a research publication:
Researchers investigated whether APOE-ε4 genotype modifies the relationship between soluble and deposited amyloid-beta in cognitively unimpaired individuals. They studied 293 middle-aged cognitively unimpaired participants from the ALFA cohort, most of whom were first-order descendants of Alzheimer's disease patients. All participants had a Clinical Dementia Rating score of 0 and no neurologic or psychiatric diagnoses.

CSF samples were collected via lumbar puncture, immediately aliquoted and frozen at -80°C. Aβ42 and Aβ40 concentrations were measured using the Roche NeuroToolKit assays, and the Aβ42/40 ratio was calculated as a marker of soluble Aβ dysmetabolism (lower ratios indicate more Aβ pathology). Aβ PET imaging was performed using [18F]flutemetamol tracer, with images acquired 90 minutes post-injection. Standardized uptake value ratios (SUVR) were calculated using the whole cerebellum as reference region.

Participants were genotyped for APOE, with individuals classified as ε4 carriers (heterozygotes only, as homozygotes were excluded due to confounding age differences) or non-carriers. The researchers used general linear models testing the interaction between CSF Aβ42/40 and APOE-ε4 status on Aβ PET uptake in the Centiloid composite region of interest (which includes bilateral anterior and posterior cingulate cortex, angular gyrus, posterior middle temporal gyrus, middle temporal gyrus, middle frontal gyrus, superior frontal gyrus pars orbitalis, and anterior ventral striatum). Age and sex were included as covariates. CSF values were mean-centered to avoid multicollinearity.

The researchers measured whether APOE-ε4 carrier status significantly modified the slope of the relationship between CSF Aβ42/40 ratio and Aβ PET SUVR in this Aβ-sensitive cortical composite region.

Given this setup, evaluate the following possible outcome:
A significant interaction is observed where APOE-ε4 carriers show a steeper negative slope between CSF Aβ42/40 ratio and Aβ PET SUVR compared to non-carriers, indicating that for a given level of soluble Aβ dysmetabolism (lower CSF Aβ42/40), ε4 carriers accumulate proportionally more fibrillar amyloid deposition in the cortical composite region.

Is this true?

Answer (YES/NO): YES